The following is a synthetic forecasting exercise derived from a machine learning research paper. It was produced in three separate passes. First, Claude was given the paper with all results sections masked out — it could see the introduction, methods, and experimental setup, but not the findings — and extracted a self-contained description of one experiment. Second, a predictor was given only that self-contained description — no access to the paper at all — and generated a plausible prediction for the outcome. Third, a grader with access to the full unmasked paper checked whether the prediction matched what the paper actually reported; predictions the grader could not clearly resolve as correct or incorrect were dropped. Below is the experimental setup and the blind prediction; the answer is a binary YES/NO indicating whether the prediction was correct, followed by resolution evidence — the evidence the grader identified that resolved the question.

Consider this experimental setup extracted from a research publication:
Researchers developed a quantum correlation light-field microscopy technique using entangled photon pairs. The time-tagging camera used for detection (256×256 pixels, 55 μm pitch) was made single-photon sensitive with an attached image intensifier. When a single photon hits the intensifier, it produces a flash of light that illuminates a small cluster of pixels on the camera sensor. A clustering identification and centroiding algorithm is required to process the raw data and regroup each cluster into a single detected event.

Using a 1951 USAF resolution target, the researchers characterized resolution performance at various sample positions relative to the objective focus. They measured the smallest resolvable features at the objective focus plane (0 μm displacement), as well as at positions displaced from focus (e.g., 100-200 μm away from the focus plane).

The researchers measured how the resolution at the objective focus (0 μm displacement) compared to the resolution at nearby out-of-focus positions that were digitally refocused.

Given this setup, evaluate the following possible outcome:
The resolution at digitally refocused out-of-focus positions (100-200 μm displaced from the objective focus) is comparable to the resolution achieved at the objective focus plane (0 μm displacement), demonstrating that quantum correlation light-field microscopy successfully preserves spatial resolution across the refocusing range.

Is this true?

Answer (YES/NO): YES